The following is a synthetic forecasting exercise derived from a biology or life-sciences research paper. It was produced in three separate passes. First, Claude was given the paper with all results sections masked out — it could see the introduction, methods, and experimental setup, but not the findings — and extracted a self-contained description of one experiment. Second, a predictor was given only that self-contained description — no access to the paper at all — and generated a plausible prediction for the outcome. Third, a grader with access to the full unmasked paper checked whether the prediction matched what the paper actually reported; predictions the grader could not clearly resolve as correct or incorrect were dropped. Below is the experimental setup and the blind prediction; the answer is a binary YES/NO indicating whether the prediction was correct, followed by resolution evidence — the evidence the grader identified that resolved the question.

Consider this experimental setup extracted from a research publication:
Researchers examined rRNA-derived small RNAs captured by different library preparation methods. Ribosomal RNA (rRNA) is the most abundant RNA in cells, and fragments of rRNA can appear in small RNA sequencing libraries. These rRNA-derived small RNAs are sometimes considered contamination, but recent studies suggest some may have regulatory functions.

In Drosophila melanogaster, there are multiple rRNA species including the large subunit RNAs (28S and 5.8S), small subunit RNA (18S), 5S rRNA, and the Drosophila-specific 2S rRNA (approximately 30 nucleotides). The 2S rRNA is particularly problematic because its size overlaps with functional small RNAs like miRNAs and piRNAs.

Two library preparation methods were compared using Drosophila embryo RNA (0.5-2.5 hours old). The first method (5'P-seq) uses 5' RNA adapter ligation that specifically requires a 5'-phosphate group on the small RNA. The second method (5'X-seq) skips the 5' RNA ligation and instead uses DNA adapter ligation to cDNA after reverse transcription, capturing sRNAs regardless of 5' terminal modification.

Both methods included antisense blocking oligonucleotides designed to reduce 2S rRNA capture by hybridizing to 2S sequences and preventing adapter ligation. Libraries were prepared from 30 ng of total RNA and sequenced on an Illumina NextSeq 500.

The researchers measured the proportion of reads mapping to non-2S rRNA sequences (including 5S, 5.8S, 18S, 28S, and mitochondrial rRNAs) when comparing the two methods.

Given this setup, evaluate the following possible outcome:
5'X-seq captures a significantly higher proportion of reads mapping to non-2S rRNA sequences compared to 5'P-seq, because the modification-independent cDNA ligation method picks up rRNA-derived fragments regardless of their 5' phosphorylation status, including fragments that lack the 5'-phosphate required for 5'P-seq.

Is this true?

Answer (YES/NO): YES